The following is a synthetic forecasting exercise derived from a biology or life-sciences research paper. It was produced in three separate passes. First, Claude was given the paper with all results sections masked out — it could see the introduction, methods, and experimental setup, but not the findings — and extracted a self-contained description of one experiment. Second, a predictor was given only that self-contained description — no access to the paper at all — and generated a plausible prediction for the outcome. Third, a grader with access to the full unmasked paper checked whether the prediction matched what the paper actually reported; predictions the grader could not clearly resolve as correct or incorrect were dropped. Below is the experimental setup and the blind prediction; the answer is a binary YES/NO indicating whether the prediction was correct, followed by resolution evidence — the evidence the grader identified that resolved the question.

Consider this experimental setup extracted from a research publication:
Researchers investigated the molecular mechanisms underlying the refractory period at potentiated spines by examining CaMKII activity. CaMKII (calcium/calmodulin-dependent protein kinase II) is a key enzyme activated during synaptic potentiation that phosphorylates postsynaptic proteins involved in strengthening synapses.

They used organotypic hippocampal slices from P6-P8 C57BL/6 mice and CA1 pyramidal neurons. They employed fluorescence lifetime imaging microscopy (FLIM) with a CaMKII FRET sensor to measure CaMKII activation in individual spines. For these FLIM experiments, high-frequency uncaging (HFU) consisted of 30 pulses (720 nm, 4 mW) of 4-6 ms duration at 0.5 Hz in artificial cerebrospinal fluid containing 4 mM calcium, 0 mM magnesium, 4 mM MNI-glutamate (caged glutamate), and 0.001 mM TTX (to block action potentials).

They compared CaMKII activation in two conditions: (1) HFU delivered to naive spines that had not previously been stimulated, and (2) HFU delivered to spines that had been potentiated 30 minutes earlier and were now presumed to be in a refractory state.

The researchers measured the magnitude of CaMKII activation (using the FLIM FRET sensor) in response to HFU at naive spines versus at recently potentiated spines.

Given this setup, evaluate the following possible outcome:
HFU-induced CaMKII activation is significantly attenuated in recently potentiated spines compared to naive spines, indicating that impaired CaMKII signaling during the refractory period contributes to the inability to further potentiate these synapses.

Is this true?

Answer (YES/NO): YES